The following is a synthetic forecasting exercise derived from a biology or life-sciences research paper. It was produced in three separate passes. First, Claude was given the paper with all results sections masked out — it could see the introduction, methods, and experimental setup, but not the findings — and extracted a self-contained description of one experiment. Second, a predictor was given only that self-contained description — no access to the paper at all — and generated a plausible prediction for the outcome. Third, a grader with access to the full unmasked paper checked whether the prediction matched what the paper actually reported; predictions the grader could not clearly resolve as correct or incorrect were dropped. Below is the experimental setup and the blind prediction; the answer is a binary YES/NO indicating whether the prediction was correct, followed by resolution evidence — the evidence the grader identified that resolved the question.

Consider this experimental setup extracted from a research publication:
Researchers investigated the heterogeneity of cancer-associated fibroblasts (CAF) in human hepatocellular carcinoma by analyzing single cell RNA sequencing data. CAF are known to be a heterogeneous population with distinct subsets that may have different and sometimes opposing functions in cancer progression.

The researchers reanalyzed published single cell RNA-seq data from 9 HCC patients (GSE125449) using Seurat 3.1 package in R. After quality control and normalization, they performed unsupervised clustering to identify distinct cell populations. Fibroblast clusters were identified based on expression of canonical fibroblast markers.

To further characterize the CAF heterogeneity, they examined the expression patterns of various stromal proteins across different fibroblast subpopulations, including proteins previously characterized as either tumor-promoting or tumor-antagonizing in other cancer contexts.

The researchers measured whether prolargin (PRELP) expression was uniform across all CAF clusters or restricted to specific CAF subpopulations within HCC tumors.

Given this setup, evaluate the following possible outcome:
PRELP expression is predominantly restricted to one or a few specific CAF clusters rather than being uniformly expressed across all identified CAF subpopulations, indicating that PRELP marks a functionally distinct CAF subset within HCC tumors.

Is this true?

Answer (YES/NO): YES